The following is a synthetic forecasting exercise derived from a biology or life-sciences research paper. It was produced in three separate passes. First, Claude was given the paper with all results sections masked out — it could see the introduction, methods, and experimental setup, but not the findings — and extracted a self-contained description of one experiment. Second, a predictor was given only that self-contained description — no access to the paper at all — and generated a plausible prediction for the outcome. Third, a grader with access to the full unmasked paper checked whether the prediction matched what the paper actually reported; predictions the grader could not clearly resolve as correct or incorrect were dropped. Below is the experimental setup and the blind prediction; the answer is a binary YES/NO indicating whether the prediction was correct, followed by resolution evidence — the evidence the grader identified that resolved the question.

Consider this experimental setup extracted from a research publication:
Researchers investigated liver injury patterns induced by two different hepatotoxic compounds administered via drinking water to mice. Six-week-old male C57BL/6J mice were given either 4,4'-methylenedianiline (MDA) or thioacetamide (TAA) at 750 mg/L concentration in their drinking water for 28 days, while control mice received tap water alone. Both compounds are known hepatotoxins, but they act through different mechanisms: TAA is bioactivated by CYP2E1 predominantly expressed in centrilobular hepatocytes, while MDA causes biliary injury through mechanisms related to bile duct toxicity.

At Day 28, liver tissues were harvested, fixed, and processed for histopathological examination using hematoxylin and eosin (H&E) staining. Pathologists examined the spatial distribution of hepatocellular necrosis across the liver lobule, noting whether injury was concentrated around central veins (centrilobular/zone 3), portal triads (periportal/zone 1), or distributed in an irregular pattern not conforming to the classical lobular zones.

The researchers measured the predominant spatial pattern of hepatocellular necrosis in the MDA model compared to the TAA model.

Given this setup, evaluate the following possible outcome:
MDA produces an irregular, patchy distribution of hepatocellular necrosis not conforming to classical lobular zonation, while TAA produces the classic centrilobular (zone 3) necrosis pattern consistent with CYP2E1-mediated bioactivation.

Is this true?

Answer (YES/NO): YES